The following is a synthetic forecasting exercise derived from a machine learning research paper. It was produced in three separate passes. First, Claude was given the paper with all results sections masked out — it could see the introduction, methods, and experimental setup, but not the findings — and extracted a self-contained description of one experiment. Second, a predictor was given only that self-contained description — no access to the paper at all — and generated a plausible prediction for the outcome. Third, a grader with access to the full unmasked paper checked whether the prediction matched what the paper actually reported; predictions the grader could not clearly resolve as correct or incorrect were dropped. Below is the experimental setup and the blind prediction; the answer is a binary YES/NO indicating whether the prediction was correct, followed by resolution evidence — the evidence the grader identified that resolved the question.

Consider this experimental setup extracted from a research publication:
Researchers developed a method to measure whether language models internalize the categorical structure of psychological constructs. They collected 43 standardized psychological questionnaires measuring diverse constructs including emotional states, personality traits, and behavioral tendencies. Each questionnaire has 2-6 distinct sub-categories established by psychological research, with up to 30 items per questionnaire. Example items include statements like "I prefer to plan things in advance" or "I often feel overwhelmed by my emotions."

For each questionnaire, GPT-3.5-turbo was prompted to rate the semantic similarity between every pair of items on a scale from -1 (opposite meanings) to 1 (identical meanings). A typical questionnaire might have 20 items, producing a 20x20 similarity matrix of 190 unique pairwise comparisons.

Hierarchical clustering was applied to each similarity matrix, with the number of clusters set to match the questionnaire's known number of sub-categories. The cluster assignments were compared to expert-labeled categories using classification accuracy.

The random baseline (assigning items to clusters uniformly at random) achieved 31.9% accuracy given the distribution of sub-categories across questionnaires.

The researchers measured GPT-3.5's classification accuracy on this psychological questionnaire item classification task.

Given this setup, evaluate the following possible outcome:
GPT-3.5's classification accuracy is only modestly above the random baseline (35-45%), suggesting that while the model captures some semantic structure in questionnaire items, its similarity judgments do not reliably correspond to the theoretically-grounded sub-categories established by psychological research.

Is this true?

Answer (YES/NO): NO